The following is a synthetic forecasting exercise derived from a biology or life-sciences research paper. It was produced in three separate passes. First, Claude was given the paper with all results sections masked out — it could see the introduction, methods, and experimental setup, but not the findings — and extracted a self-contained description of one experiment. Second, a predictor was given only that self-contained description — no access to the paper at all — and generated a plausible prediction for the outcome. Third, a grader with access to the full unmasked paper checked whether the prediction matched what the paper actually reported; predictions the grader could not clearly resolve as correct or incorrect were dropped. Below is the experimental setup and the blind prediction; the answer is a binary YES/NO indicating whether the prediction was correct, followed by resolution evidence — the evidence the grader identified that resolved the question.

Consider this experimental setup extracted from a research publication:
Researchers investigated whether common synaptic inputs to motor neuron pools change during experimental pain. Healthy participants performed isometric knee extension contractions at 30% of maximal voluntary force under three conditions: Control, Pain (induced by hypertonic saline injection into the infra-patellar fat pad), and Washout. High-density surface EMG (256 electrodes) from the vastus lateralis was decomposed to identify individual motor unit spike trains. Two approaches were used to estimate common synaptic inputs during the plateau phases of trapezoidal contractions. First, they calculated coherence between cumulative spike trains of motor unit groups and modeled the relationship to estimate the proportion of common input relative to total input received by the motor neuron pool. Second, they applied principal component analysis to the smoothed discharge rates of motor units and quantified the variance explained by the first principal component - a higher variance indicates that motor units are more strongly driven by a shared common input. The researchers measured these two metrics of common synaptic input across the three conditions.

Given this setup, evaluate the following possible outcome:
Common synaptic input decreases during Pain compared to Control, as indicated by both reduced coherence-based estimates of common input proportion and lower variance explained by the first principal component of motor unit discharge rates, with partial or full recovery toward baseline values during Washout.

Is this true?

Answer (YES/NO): YES